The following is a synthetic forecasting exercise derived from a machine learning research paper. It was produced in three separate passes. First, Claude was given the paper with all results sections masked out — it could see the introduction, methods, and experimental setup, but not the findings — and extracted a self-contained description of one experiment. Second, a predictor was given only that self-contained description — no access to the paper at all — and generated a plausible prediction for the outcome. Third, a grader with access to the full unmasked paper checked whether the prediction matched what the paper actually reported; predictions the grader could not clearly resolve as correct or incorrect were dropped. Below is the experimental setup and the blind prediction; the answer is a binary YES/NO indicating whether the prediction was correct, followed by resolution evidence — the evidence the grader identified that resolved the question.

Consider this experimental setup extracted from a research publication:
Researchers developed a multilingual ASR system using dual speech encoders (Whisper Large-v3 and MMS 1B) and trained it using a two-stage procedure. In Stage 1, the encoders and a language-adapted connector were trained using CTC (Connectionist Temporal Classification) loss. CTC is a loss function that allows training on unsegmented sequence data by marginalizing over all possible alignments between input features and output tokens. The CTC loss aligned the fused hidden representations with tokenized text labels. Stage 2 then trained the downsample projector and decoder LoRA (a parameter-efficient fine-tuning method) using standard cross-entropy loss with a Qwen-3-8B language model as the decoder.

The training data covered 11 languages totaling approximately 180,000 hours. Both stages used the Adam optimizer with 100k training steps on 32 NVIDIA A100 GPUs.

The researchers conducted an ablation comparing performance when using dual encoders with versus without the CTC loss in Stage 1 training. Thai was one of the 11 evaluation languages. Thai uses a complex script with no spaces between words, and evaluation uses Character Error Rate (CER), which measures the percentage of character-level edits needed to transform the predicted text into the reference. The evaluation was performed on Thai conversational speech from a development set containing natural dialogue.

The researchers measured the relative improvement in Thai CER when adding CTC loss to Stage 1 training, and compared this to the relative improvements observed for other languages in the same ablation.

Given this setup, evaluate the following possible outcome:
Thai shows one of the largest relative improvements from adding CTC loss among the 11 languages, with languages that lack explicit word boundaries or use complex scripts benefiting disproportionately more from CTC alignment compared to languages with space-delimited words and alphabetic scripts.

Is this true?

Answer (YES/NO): NO